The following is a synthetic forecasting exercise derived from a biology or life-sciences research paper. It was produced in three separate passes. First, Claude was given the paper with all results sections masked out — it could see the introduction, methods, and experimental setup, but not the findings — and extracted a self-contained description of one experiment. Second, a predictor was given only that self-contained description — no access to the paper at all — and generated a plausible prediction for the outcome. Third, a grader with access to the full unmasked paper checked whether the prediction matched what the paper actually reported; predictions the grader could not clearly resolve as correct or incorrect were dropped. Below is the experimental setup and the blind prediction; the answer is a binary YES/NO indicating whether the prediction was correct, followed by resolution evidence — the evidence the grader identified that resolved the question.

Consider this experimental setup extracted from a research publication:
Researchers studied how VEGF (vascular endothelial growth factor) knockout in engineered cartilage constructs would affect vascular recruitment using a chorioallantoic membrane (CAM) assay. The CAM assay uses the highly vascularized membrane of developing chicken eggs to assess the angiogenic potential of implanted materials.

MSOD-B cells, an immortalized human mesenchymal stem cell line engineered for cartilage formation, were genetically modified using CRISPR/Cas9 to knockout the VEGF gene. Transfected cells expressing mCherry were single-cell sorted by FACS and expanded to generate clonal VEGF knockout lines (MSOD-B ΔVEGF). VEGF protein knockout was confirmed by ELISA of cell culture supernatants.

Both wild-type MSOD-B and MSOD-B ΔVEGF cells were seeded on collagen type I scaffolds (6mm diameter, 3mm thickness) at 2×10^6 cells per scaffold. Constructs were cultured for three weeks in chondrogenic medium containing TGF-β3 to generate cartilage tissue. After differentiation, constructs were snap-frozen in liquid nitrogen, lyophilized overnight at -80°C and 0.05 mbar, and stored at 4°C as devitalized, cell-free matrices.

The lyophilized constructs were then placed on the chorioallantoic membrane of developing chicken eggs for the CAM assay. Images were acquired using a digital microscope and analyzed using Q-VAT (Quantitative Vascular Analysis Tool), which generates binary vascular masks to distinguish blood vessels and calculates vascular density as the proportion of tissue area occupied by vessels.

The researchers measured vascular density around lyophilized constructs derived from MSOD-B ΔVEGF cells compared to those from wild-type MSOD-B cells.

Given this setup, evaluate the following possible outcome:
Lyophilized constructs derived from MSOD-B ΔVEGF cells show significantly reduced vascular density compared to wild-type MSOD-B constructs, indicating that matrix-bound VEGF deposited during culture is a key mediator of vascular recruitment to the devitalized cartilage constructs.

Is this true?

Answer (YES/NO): NO